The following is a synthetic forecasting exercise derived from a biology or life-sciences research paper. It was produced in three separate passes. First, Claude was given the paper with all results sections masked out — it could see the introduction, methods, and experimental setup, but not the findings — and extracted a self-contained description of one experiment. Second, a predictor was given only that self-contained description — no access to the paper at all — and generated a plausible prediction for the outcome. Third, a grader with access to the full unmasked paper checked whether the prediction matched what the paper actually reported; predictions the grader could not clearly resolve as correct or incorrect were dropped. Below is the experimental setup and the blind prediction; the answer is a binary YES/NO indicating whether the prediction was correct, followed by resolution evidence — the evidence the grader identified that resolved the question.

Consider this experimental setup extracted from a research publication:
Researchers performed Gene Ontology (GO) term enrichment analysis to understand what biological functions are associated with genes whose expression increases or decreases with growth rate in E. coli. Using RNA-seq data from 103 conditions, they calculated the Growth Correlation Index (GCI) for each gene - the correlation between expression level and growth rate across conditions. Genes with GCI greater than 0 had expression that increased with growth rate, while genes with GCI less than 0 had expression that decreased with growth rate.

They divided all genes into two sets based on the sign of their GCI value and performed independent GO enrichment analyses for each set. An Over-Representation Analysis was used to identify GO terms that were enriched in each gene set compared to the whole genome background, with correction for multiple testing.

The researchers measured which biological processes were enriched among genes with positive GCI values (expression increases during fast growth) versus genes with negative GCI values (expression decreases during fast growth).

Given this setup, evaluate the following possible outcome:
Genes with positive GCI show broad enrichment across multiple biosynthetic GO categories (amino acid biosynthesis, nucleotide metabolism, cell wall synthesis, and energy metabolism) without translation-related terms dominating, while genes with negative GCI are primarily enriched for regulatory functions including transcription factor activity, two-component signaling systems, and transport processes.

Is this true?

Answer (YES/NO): NO